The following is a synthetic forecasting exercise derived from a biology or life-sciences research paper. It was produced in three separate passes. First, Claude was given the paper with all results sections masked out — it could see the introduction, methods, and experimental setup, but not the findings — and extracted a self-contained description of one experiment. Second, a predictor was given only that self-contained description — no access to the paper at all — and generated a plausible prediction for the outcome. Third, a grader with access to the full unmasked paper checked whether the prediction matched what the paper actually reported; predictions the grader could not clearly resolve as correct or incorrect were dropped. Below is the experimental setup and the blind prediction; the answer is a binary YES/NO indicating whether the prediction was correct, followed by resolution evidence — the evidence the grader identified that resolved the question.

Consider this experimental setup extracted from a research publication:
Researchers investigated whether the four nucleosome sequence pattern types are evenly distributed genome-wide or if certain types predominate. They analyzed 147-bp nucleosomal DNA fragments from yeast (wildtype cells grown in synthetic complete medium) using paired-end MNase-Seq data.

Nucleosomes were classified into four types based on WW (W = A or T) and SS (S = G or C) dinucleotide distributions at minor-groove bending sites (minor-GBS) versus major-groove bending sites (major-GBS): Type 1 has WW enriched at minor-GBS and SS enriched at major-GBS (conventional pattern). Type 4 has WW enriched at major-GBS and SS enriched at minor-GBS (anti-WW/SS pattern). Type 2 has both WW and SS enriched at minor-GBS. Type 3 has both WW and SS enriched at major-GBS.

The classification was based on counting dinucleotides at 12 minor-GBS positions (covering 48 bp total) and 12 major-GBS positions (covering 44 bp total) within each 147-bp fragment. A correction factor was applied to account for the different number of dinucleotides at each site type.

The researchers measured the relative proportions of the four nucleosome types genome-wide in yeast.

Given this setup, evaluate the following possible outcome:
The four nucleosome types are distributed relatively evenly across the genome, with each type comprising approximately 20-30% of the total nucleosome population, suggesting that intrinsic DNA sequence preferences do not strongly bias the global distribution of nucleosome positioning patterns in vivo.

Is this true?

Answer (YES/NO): NO